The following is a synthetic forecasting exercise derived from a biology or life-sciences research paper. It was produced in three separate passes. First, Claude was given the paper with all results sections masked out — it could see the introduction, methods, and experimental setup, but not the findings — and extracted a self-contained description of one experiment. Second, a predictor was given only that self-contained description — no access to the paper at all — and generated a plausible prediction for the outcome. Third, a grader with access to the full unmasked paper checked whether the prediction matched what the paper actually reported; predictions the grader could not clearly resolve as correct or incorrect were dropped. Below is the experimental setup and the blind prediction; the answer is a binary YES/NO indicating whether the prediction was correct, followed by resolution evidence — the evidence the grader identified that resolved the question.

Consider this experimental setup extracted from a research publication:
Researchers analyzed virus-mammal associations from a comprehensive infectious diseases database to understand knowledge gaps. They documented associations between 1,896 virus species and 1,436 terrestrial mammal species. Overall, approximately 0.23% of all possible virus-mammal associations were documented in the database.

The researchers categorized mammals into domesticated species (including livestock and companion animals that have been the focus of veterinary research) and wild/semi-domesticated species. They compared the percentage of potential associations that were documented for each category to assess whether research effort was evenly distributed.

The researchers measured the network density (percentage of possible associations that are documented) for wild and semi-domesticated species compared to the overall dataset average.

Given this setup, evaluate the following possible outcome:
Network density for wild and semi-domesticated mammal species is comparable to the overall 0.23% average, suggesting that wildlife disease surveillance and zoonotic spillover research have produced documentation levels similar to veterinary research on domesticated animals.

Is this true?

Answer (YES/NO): NO